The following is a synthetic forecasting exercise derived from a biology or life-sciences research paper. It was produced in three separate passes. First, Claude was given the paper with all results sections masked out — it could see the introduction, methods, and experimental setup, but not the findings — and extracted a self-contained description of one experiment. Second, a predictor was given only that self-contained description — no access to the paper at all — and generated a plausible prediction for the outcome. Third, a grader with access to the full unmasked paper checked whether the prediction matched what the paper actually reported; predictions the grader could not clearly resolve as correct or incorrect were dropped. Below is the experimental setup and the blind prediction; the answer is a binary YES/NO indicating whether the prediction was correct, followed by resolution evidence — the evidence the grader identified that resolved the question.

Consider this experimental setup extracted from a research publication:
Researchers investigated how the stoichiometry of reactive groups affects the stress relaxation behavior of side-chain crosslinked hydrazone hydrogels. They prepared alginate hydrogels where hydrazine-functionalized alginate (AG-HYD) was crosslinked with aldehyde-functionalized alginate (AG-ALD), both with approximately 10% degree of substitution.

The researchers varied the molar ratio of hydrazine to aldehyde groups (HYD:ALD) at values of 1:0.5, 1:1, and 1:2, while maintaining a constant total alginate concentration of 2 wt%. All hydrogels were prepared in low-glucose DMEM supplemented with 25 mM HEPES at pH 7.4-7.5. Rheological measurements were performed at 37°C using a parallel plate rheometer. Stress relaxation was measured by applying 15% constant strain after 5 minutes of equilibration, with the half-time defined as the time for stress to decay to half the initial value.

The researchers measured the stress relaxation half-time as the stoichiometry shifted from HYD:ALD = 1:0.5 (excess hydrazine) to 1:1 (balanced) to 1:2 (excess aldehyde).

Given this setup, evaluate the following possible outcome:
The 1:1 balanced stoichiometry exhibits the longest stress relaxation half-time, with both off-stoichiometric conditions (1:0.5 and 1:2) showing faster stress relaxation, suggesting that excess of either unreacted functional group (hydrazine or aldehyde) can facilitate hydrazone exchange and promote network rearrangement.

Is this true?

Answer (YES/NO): YES